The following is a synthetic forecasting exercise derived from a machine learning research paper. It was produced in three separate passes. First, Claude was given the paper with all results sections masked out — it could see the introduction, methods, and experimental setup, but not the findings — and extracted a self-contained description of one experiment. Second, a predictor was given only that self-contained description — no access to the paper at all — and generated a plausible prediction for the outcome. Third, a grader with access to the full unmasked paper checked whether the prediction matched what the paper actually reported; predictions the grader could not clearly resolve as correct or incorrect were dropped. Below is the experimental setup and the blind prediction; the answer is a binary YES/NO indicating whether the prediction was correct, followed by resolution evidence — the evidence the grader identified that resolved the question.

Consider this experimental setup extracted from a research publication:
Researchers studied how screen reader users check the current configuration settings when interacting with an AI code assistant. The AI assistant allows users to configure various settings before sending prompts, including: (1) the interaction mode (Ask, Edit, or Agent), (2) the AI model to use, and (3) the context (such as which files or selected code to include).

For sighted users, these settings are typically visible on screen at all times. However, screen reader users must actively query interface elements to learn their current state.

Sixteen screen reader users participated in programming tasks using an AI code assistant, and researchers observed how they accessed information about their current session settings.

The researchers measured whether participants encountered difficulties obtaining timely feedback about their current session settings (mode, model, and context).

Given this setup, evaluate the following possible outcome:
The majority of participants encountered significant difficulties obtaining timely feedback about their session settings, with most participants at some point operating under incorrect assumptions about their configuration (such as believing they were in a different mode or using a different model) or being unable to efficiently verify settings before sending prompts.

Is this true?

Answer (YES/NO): NO